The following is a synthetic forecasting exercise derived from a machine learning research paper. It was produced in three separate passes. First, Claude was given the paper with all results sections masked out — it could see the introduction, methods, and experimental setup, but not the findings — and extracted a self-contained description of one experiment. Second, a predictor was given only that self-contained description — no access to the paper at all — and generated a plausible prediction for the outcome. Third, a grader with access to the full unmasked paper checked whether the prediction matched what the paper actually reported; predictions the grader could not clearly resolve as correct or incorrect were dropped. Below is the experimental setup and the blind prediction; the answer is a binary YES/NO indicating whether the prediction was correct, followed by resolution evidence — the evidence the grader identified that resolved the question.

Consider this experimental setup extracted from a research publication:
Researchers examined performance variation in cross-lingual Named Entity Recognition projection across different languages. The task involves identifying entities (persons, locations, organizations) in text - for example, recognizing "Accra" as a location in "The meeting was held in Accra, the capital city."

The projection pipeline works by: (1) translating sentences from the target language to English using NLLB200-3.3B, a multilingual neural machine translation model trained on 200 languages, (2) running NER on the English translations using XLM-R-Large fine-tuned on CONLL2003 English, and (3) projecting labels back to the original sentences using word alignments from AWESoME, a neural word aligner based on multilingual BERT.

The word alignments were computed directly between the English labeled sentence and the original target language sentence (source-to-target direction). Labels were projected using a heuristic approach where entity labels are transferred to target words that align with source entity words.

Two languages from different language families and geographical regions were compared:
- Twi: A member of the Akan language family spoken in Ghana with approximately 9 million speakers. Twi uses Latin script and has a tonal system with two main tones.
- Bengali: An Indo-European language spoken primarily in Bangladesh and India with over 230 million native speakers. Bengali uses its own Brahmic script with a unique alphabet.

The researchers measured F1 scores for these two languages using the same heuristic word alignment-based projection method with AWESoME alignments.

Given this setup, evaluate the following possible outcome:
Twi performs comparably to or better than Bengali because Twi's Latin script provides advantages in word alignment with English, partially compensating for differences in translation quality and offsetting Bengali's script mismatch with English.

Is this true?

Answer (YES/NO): YES